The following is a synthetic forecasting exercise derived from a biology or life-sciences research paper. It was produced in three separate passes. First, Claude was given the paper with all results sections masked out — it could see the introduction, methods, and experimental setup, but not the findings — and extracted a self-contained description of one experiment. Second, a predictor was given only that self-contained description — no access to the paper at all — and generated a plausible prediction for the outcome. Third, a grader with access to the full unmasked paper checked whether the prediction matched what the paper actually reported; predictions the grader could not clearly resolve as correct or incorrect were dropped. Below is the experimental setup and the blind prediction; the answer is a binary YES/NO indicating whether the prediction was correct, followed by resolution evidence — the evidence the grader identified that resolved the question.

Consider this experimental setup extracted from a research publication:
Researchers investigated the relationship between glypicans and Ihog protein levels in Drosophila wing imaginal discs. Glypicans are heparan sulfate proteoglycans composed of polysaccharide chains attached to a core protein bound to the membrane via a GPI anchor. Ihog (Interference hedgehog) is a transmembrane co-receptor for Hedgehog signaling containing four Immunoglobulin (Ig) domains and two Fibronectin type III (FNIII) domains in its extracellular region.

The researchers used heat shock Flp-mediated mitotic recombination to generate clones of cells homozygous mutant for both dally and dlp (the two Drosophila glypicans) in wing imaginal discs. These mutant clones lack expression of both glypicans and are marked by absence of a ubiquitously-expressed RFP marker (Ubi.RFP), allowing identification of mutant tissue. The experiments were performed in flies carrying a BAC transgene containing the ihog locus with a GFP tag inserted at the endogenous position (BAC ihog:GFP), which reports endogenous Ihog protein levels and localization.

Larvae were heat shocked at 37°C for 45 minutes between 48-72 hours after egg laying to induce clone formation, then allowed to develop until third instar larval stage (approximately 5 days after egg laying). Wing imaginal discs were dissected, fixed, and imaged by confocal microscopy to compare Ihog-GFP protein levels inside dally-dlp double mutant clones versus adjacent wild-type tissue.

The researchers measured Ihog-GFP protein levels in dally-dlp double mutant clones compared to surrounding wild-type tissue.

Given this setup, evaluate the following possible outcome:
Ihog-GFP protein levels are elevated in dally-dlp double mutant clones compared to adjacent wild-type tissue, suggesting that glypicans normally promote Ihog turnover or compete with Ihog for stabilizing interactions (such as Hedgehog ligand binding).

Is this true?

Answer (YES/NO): NO